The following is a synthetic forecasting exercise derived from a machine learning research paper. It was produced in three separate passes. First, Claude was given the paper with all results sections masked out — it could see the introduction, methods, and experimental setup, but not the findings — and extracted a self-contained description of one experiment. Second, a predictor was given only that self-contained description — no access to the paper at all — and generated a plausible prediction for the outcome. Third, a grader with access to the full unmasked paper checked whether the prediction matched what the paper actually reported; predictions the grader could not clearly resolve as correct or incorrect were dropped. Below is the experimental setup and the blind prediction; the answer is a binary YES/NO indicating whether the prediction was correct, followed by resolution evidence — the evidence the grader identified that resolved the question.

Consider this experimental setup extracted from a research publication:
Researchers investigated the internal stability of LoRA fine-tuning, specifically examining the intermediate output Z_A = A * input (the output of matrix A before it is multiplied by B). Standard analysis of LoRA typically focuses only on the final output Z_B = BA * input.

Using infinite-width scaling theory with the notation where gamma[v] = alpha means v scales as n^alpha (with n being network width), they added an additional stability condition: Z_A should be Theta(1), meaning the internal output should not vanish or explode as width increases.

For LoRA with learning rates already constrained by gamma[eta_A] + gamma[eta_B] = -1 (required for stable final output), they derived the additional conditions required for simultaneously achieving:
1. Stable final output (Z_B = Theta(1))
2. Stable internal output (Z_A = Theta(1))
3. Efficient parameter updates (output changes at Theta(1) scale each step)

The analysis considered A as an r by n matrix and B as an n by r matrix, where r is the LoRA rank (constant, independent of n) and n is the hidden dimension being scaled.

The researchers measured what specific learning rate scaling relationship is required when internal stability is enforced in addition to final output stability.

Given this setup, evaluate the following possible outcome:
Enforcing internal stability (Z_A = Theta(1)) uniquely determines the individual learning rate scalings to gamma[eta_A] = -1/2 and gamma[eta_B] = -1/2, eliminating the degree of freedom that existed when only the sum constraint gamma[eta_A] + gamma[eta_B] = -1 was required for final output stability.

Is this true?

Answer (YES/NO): NO